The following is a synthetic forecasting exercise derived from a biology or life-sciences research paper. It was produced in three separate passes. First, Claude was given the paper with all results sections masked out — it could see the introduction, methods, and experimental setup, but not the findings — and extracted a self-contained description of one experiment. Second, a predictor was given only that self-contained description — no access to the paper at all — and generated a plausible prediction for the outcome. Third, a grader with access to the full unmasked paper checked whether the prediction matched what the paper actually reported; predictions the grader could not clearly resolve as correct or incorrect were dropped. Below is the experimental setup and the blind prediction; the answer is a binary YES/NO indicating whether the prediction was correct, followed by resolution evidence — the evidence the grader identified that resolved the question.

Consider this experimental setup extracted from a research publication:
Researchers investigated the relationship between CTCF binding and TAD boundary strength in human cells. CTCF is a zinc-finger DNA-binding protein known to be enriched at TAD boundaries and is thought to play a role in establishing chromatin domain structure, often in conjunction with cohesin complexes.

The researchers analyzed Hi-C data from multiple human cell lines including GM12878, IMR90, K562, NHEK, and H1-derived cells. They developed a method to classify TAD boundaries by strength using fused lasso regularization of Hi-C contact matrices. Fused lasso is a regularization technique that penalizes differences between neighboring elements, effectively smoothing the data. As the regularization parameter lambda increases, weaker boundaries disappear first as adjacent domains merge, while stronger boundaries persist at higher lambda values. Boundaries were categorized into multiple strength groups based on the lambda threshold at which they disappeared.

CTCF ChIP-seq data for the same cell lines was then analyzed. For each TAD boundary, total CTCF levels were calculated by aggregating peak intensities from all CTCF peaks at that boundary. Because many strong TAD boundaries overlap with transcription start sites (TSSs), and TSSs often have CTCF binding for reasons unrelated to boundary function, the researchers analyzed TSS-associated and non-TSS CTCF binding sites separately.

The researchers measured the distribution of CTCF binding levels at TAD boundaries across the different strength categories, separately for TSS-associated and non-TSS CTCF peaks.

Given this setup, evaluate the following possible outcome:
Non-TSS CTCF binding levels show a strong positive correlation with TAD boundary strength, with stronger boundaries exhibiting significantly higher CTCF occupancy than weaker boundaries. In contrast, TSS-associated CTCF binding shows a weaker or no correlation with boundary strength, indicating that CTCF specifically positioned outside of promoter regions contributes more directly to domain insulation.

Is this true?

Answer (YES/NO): NO